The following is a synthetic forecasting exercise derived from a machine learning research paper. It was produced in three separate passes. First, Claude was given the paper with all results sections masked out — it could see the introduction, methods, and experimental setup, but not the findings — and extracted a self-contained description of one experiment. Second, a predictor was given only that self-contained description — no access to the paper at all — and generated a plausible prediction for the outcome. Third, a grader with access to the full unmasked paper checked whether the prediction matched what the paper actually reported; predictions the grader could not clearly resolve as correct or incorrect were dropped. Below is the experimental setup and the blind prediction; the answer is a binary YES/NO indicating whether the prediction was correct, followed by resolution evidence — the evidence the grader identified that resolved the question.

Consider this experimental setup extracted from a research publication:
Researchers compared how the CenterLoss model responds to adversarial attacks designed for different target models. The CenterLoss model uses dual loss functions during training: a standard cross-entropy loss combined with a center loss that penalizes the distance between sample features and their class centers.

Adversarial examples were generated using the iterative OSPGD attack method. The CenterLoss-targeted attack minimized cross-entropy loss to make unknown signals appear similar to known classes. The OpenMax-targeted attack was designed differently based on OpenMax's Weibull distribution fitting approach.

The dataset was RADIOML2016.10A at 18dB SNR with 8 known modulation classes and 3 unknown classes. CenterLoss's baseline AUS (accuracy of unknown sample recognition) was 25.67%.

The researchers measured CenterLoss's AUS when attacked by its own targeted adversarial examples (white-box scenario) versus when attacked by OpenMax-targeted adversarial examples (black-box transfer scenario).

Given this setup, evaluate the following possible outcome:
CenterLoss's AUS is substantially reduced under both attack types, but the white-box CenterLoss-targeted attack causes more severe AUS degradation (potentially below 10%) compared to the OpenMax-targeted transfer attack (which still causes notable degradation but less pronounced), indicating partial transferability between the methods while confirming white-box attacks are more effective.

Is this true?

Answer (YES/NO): YES